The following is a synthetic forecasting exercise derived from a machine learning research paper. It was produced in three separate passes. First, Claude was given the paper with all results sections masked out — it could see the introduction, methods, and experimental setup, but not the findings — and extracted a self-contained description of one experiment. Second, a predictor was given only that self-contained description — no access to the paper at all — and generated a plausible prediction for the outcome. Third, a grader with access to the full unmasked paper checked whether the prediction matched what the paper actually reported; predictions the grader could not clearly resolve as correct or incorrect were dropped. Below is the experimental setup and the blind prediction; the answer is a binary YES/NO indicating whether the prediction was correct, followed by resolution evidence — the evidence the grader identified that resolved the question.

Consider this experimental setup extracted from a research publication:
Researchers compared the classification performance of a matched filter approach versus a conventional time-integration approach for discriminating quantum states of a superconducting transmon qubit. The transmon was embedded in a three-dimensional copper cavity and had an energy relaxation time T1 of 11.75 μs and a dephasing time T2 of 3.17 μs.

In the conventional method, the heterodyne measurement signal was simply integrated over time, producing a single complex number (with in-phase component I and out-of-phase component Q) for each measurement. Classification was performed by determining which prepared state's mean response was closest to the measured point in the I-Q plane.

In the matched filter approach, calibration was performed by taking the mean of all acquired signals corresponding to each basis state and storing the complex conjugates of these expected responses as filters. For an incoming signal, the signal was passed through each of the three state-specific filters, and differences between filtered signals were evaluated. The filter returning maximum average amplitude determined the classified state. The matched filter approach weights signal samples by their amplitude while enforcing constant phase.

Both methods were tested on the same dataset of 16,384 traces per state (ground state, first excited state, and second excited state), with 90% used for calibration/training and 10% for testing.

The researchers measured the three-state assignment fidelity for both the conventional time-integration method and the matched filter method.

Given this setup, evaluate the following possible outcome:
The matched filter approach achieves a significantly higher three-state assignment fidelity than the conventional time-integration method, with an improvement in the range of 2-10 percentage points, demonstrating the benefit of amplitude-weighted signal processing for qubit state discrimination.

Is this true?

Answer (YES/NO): YES